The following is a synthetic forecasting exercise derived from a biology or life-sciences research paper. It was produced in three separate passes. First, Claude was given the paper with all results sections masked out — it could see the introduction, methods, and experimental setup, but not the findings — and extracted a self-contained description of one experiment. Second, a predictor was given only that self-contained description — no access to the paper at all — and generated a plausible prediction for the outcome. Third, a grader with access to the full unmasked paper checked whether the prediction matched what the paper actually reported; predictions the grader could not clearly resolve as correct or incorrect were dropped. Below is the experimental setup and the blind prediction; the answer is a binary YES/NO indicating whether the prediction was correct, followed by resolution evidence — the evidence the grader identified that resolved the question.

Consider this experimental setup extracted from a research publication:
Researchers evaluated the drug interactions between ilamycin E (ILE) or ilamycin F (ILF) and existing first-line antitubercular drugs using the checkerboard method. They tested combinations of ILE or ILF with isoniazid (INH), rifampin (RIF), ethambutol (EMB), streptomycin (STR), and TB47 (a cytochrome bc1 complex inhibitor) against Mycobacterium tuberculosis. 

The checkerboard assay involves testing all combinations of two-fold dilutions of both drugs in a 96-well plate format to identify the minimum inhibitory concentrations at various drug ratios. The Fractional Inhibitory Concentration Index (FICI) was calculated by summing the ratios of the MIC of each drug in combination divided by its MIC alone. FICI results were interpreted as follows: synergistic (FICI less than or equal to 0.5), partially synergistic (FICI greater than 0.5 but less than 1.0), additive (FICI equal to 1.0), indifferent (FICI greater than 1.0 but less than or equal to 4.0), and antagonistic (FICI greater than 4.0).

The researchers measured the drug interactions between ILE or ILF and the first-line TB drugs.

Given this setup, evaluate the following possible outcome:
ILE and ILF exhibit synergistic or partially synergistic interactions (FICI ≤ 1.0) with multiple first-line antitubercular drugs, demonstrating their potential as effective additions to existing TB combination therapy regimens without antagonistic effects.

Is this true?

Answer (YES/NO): YES